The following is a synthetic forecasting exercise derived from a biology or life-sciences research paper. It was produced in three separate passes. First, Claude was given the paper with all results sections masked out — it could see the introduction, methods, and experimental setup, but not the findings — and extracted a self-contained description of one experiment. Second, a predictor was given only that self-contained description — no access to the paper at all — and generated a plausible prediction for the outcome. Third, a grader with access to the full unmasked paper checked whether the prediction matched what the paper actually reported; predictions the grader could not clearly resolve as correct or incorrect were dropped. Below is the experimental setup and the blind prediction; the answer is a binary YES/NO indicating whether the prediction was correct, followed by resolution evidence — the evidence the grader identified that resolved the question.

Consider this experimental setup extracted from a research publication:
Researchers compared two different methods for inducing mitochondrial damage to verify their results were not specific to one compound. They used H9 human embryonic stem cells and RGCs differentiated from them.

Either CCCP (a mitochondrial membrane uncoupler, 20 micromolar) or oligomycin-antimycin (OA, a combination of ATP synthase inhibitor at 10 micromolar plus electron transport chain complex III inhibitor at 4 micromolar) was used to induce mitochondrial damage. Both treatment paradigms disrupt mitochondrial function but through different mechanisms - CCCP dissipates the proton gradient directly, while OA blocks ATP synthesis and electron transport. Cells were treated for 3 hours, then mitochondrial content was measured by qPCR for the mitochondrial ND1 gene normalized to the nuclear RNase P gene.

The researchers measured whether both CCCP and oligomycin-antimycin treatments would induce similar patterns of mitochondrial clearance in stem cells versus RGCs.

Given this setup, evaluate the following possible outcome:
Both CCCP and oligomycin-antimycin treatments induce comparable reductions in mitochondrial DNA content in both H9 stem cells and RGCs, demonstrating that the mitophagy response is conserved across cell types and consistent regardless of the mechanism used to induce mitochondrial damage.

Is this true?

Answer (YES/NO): NO